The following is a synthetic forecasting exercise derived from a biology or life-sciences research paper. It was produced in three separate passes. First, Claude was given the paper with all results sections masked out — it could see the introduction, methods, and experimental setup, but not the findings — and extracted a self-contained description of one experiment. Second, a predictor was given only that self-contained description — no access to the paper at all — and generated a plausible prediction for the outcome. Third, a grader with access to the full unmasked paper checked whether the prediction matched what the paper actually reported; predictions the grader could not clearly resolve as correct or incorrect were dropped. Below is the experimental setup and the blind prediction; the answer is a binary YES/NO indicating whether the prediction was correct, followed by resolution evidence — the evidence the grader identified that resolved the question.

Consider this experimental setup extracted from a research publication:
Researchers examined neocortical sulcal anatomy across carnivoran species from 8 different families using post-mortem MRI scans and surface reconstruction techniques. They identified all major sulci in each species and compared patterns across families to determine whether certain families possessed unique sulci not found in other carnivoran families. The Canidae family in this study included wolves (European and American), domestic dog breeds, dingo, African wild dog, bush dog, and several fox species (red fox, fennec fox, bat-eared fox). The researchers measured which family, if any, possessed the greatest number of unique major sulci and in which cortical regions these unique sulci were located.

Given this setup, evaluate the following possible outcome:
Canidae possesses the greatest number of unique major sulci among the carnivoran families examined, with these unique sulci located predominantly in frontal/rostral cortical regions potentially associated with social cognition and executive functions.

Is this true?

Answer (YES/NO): NO